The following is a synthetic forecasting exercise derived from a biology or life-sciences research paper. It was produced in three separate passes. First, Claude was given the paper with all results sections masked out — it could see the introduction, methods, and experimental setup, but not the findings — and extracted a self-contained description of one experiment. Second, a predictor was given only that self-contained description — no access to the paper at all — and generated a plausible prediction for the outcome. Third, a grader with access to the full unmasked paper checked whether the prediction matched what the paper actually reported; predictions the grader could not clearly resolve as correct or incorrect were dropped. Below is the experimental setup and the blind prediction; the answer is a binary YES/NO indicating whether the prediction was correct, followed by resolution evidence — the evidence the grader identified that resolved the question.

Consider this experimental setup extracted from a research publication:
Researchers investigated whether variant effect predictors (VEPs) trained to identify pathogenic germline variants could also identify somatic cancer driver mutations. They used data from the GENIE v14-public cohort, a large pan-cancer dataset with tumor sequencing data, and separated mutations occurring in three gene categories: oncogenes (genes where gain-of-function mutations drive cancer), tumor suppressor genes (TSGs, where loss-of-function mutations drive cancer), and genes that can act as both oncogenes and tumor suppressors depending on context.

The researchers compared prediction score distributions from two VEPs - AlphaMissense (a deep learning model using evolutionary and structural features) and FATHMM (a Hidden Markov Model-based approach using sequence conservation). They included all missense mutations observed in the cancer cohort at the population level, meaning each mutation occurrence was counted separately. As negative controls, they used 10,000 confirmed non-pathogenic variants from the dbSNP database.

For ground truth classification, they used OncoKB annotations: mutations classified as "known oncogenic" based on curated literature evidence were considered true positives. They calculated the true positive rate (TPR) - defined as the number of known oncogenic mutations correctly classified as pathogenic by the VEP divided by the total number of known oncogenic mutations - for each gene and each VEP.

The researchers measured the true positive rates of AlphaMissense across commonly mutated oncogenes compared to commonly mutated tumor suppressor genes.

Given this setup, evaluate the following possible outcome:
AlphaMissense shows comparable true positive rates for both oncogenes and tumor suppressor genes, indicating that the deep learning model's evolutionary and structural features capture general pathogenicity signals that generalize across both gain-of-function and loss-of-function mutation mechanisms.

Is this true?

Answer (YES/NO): NO